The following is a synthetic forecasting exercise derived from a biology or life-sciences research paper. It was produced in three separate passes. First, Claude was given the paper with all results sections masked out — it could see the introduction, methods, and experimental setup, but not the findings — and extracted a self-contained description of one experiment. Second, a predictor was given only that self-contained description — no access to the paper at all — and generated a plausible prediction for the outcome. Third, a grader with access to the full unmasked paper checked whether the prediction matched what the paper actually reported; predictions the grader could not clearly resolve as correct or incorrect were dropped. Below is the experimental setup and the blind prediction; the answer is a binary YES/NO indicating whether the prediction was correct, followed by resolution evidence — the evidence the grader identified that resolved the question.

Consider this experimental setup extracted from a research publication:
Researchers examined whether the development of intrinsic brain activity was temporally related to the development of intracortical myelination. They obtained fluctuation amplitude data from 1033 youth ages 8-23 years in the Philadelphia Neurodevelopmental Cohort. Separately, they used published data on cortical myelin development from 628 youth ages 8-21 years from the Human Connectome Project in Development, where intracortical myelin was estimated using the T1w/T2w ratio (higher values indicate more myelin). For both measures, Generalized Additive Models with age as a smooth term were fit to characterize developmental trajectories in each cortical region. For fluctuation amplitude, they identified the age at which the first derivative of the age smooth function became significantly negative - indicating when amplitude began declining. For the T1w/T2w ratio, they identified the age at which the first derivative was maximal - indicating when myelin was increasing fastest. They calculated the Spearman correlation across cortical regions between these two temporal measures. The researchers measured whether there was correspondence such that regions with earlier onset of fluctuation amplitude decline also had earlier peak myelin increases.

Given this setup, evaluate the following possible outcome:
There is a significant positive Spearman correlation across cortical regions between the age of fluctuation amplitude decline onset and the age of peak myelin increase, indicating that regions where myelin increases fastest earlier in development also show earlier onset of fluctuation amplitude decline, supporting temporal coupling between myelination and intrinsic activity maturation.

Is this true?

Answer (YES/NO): YES